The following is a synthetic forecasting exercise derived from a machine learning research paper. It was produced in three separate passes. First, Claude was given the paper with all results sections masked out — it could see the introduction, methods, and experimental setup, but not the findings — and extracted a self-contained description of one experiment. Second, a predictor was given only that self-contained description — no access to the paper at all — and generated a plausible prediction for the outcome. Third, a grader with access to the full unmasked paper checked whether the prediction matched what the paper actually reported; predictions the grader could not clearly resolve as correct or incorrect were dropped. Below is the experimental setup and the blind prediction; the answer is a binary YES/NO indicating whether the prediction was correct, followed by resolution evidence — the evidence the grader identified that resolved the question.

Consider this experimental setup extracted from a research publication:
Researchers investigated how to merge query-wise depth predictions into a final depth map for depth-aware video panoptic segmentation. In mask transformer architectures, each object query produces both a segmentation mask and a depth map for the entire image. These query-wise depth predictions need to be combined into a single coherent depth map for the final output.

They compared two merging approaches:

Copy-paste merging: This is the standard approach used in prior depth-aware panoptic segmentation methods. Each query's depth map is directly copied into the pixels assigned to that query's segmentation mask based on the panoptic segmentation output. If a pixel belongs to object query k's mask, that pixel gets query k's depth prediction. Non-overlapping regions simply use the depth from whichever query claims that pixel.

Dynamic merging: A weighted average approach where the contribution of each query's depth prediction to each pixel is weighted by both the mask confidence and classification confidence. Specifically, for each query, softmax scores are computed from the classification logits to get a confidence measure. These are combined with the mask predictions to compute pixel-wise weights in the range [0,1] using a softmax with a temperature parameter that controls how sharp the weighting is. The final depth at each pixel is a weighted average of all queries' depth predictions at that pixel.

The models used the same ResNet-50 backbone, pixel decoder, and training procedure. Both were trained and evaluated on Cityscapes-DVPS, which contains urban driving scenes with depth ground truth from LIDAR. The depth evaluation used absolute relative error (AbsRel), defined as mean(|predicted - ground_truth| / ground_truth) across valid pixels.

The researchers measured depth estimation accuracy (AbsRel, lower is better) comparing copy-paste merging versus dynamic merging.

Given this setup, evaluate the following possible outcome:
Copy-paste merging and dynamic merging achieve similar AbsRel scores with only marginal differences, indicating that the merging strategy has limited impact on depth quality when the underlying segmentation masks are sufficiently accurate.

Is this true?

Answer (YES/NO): NO